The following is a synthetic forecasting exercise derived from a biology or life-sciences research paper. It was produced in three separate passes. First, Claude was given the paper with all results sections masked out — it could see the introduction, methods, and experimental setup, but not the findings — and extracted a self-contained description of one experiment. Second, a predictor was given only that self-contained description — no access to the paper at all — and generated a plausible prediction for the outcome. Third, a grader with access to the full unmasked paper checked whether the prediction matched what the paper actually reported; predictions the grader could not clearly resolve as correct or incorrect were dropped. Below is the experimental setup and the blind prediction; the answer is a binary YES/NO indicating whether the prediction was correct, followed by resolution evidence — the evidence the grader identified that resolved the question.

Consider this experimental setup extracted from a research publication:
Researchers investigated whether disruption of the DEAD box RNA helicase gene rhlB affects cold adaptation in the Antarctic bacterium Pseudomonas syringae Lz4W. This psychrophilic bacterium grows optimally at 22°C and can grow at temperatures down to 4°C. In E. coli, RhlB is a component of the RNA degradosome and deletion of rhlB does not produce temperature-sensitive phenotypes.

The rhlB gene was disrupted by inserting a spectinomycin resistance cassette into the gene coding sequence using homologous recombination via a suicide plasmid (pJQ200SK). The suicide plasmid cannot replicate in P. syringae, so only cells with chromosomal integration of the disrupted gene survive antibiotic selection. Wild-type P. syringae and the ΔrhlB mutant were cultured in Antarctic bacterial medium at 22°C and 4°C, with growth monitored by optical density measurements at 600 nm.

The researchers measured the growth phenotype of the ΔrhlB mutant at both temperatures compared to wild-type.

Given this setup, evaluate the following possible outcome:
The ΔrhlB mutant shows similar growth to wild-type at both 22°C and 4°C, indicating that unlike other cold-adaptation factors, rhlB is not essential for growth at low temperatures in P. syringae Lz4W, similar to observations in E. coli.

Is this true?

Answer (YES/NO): YES